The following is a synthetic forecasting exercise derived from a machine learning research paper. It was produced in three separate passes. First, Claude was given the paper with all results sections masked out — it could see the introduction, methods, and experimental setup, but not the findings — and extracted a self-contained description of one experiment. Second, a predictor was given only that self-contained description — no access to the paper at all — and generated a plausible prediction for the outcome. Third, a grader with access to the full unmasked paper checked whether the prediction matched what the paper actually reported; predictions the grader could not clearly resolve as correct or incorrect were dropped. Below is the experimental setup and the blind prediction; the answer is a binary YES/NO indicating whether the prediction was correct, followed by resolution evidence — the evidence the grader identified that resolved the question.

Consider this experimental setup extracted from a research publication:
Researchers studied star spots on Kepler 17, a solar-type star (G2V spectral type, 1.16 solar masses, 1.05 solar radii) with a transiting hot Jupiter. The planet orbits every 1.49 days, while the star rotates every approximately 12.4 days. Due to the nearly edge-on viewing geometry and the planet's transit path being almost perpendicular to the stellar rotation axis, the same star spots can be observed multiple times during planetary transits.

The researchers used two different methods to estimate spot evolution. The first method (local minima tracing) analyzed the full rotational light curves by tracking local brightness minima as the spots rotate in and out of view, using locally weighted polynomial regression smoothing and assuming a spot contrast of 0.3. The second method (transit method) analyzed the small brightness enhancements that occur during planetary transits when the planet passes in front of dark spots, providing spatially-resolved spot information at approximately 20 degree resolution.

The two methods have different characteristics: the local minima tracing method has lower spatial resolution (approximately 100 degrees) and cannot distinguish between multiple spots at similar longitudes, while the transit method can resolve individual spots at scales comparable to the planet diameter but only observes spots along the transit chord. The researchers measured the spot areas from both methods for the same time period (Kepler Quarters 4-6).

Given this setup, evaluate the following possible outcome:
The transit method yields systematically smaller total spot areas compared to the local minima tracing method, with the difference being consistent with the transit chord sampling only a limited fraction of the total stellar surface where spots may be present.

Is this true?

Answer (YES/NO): NO